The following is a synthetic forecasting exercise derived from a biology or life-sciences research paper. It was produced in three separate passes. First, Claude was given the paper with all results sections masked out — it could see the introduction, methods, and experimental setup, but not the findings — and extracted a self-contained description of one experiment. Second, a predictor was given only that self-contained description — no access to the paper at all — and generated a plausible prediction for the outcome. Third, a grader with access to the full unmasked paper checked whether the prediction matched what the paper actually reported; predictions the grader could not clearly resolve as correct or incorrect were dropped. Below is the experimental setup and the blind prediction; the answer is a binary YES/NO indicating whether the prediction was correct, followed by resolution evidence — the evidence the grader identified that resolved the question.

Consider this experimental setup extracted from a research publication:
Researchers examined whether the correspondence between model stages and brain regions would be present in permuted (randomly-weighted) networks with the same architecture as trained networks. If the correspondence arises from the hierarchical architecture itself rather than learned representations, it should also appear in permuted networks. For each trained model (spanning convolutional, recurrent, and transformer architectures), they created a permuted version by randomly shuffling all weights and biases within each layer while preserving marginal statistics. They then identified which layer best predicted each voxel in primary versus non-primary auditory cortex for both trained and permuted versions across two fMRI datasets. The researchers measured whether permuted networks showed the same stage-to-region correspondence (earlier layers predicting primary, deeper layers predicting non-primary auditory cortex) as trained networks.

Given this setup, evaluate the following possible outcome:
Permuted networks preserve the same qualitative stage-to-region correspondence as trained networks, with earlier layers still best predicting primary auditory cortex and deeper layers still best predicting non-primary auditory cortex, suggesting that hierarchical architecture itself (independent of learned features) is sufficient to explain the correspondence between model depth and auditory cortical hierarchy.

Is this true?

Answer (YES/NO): NO